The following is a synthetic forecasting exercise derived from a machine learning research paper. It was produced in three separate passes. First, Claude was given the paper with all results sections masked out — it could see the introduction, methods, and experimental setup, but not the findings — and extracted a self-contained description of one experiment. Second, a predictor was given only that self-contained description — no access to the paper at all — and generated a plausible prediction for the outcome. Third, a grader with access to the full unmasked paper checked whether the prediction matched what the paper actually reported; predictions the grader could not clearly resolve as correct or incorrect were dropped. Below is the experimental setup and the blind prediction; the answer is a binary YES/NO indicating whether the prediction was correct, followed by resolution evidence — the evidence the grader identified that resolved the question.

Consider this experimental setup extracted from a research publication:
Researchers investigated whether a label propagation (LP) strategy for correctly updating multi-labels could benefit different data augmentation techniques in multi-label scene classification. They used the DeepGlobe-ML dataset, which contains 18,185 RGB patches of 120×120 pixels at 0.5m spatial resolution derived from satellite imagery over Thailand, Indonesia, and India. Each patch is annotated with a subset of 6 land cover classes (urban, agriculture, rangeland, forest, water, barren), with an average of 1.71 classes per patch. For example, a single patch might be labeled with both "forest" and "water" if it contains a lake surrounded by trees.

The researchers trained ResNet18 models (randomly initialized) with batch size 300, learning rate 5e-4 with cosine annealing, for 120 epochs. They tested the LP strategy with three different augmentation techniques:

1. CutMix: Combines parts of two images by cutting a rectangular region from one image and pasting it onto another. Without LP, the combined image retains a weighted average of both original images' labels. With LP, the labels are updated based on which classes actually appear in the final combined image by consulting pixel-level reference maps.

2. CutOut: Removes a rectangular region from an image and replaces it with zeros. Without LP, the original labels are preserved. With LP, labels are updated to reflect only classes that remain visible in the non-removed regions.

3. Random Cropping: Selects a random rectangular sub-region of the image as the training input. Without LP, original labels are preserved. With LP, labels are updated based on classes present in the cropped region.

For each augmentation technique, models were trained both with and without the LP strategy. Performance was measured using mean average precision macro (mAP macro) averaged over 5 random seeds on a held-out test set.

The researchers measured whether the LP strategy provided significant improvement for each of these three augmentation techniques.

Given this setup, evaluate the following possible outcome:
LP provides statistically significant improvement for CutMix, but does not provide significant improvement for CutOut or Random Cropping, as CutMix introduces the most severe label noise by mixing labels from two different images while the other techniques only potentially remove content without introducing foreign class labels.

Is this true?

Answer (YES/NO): YES